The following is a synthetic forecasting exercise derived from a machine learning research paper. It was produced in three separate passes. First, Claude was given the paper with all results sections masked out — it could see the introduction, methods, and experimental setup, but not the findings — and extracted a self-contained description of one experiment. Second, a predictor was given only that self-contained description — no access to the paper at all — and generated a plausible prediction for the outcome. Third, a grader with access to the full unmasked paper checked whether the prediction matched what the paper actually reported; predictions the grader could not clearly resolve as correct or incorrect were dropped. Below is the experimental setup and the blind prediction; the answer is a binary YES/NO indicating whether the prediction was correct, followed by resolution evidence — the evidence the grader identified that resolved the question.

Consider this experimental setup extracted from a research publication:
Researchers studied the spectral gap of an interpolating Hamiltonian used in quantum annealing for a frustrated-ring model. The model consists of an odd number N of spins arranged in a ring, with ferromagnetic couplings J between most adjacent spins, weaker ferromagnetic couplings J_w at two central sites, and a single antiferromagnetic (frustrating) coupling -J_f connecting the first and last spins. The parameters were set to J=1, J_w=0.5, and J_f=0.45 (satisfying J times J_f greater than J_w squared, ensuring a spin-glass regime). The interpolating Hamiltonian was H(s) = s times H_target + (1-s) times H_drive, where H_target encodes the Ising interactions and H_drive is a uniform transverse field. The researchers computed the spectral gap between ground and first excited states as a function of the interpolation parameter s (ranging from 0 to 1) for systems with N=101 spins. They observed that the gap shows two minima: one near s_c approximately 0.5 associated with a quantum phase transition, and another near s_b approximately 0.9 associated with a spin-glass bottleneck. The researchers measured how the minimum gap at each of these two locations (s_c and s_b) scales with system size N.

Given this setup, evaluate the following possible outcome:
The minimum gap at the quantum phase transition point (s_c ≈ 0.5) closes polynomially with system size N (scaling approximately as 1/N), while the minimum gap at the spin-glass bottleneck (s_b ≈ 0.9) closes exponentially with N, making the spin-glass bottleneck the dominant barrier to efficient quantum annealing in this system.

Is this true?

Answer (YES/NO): YES